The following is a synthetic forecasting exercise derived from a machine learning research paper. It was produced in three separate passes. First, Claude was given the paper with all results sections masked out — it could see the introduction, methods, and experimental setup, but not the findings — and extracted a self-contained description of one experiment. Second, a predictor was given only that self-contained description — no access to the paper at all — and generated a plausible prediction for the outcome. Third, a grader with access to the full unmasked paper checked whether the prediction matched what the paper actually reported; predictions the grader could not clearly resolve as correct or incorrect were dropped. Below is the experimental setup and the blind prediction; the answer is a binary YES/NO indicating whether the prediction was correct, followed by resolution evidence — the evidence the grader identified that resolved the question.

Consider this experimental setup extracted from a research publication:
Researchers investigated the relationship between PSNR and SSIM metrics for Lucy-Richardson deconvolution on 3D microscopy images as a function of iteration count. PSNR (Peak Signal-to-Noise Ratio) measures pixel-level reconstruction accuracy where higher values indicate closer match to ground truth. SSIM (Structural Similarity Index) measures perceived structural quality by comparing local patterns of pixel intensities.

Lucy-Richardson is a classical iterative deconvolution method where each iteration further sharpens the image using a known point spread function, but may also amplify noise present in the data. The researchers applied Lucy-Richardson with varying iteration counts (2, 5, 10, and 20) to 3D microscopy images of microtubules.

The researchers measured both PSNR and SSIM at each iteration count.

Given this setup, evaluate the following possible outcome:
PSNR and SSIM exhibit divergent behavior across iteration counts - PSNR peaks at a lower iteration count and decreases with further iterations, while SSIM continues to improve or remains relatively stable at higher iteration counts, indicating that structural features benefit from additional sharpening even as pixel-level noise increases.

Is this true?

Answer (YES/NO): YES